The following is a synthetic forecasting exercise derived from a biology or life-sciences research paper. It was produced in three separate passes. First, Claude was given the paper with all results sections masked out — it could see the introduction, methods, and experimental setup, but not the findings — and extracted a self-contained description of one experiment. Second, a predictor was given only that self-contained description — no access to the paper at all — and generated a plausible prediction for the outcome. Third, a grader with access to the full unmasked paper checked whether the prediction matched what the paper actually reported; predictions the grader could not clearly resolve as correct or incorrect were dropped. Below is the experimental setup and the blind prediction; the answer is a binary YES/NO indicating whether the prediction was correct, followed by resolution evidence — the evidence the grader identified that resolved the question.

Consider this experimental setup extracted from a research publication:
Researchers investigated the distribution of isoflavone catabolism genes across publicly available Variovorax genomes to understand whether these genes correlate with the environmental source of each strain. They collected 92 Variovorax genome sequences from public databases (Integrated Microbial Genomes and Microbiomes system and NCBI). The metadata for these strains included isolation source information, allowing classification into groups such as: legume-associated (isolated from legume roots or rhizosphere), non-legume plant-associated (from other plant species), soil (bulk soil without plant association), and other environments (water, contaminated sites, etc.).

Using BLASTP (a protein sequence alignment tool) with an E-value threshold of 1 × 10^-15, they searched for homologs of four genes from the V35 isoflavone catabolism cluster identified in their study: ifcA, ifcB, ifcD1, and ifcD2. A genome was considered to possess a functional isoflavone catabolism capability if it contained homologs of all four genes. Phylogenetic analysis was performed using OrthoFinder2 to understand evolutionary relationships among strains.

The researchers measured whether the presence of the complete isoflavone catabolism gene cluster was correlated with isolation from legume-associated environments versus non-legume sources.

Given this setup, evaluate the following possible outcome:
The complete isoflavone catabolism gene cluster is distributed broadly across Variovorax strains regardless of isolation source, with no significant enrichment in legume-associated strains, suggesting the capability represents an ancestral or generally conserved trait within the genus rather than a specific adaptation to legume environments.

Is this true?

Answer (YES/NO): NO